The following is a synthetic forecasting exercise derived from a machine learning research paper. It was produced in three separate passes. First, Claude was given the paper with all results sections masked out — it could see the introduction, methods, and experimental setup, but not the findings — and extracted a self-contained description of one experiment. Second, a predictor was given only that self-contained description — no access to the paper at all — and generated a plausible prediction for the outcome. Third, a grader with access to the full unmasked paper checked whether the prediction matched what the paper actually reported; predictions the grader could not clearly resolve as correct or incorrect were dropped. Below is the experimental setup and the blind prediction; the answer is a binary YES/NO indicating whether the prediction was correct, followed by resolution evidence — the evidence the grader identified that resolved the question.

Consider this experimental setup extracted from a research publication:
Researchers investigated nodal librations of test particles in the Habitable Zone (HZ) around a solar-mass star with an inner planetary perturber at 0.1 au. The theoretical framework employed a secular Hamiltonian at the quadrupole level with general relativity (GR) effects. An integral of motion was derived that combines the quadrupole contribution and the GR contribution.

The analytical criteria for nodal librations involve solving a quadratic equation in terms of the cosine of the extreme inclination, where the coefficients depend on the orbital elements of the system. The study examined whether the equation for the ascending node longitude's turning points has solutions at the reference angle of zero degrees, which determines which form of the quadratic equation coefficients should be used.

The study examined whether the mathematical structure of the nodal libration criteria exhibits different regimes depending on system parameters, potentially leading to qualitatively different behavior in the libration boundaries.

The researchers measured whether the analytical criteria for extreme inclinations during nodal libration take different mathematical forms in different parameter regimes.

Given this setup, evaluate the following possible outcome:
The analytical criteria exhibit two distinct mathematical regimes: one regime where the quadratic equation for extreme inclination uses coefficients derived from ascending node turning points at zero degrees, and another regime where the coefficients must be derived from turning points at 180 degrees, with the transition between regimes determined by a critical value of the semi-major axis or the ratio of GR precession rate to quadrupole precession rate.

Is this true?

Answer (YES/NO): NO